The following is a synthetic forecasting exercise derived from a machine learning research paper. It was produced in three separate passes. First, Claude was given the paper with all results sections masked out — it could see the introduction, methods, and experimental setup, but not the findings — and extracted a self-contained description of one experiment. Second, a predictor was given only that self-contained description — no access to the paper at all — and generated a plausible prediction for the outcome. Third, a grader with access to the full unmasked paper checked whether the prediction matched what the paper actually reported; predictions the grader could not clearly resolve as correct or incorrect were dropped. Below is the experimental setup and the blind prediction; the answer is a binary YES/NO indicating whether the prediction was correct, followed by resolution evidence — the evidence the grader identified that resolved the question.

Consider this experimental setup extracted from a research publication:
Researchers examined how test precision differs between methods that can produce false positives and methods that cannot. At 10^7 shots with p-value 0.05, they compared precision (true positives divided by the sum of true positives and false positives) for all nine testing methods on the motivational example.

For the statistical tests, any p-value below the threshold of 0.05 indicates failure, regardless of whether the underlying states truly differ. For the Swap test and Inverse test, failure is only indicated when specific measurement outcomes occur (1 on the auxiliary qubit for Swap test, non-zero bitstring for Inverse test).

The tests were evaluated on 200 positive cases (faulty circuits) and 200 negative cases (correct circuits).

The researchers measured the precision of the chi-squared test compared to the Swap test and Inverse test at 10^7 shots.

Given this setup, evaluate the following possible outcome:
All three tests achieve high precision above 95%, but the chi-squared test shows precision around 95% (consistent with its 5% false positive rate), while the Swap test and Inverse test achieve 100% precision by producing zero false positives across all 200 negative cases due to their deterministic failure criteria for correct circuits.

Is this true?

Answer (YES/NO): NO